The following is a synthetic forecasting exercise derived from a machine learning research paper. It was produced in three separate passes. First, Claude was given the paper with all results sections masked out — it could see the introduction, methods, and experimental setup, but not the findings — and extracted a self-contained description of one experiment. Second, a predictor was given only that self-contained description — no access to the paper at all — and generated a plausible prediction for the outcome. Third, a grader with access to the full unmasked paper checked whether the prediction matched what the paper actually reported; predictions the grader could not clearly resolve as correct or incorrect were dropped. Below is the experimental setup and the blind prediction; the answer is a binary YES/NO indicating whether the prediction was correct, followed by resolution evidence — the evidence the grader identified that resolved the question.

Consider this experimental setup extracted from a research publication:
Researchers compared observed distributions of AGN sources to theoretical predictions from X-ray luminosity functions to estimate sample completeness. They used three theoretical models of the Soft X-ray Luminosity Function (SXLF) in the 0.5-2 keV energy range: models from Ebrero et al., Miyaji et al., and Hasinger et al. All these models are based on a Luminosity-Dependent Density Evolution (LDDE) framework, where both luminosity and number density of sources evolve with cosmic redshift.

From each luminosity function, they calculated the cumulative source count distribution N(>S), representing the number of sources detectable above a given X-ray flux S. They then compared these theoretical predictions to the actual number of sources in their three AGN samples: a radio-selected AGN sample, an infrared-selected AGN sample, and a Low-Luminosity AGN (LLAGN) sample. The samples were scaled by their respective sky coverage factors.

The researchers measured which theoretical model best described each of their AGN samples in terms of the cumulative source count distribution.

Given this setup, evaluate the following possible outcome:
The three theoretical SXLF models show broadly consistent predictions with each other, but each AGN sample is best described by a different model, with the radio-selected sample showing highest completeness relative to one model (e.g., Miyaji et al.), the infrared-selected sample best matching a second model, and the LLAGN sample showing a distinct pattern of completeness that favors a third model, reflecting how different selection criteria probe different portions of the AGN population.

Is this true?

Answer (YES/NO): NO